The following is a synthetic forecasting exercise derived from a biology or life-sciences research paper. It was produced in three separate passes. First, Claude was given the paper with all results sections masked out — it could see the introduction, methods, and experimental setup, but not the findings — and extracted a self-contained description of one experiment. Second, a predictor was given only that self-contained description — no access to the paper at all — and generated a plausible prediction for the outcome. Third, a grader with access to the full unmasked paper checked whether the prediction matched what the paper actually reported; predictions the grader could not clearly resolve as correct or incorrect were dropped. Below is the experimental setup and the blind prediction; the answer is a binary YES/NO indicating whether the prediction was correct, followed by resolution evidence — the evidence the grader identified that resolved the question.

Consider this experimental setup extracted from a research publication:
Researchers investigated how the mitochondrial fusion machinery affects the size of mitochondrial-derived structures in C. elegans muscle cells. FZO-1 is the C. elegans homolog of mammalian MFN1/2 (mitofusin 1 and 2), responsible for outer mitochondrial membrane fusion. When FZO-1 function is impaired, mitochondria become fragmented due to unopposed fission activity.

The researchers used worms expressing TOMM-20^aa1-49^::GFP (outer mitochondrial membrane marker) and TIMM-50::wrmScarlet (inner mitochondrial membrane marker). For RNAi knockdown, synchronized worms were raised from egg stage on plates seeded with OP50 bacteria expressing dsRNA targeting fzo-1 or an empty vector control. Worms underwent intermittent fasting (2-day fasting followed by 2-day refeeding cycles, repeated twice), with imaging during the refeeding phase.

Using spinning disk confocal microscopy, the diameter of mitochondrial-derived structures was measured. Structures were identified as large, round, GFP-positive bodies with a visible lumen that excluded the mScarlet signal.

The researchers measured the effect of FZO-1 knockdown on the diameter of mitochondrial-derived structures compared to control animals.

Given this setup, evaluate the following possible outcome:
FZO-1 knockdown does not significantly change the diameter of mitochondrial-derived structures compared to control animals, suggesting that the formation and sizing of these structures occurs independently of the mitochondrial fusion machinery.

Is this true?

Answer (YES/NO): NO